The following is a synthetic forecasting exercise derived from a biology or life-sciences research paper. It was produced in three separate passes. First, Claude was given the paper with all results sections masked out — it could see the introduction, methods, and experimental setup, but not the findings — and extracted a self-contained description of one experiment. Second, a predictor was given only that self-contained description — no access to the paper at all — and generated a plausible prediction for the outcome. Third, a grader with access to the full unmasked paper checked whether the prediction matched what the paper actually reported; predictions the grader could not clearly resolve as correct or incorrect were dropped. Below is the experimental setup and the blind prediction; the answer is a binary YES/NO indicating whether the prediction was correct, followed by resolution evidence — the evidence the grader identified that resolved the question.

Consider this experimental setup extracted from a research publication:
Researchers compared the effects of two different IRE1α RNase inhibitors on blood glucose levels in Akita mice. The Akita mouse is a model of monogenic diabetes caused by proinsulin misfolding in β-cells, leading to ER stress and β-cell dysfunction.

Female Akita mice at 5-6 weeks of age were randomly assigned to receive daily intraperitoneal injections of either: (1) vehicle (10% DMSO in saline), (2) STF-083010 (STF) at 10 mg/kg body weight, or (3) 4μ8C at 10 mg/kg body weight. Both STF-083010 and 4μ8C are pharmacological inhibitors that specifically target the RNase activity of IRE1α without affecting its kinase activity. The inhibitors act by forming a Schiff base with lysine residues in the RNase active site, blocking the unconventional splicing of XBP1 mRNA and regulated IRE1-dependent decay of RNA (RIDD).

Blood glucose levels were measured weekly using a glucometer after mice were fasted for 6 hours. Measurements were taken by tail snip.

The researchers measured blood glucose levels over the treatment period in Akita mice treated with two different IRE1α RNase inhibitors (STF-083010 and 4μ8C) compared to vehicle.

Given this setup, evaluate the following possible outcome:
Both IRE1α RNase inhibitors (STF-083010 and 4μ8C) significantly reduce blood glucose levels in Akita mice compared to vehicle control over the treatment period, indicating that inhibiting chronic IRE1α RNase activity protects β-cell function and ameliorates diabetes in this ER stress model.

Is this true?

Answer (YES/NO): YES